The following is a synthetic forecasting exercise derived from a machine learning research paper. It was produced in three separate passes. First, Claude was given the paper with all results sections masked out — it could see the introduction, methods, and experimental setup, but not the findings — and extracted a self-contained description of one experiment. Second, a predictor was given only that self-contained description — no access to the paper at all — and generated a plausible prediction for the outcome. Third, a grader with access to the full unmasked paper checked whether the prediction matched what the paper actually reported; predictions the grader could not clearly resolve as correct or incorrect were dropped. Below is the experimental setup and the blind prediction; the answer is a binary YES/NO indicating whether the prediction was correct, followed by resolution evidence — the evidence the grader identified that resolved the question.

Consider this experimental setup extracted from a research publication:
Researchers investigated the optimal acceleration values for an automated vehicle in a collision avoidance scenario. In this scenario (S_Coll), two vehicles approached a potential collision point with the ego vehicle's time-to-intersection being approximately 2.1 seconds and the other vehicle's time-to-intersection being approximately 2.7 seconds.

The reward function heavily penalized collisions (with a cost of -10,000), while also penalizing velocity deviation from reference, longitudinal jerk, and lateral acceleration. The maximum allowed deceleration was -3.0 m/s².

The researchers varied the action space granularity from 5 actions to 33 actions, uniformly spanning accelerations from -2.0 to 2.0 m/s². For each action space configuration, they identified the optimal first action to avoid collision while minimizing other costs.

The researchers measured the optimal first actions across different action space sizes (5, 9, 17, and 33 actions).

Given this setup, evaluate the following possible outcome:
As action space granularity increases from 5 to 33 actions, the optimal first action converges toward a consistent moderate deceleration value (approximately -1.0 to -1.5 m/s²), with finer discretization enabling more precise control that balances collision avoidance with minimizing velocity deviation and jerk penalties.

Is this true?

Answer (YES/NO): NO